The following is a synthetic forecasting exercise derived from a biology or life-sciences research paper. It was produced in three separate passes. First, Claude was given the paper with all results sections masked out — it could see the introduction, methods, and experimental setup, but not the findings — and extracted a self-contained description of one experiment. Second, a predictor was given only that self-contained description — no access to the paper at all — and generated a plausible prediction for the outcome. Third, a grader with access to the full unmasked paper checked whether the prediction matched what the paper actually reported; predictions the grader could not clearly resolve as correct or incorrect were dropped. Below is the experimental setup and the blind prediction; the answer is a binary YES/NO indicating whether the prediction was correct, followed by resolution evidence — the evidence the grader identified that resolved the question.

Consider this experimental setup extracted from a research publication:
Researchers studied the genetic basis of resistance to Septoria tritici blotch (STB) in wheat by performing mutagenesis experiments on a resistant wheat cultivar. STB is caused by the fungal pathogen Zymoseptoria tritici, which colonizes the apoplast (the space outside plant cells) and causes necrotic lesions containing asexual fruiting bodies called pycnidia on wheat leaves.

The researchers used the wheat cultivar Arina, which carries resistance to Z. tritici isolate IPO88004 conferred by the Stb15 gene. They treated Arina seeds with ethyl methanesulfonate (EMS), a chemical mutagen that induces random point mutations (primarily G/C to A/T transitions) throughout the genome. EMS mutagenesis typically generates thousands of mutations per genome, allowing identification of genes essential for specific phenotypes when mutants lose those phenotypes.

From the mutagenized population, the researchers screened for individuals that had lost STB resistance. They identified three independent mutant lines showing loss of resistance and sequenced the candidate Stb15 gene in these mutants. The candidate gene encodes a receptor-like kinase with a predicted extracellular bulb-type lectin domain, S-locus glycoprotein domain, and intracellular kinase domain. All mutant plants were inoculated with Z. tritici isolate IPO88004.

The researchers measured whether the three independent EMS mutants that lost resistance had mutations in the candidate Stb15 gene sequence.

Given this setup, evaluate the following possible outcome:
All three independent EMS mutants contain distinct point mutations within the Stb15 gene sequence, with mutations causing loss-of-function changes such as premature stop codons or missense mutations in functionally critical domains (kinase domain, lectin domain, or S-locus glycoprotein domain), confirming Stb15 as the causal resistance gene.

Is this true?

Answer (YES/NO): YES